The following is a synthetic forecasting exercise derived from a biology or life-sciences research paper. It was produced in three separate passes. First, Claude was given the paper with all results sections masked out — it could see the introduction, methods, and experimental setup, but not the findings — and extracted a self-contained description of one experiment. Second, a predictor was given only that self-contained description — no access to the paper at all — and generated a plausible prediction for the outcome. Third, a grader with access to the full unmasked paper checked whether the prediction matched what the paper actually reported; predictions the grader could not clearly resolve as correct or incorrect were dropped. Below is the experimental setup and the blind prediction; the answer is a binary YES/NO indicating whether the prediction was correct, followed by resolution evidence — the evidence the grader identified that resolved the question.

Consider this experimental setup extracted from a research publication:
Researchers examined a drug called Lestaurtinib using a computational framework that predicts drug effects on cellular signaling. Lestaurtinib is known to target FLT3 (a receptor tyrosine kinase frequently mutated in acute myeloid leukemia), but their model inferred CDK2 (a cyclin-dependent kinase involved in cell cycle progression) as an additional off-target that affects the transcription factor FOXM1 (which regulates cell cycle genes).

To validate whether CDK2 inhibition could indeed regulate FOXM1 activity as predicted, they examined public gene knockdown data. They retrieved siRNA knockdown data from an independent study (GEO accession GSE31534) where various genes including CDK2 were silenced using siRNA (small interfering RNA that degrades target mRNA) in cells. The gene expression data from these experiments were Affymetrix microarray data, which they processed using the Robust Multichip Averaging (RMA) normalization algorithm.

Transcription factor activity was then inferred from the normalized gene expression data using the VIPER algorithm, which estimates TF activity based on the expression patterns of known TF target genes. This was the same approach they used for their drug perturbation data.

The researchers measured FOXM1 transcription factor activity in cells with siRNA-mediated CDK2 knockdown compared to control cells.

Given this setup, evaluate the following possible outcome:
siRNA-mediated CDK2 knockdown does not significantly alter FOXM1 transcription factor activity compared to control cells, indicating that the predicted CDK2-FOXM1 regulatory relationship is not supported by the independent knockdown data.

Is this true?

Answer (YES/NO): NO